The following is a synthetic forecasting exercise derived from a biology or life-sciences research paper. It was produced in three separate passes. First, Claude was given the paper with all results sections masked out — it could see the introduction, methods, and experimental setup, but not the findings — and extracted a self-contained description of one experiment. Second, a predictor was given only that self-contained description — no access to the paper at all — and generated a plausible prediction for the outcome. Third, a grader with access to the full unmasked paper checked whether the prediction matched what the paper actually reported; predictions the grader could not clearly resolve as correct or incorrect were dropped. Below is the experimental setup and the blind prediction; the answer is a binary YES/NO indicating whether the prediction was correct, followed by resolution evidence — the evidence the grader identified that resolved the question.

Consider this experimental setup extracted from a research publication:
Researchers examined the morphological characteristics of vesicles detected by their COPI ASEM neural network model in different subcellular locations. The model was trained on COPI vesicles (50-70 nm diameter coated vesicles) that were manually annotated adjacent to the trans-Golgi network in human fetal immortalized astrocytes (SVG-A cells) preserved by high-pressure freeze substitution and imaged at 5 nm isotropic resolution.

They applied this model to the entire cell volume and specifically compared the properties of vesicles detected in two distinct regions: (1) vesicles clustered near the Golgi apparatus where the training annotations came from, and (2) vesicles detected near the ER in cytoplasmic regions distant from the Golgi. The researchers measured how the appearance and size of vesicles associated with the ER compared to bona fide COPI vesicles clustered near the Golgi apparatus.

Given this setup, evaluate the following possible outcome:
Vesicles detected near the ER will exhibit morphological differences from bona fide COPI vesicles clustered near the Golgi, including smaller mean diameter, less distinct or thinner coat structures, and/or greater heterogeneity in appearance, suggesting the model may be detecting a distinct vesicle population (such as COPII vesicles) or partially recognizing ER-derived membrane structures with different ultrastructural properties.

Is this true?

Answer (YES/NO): NO